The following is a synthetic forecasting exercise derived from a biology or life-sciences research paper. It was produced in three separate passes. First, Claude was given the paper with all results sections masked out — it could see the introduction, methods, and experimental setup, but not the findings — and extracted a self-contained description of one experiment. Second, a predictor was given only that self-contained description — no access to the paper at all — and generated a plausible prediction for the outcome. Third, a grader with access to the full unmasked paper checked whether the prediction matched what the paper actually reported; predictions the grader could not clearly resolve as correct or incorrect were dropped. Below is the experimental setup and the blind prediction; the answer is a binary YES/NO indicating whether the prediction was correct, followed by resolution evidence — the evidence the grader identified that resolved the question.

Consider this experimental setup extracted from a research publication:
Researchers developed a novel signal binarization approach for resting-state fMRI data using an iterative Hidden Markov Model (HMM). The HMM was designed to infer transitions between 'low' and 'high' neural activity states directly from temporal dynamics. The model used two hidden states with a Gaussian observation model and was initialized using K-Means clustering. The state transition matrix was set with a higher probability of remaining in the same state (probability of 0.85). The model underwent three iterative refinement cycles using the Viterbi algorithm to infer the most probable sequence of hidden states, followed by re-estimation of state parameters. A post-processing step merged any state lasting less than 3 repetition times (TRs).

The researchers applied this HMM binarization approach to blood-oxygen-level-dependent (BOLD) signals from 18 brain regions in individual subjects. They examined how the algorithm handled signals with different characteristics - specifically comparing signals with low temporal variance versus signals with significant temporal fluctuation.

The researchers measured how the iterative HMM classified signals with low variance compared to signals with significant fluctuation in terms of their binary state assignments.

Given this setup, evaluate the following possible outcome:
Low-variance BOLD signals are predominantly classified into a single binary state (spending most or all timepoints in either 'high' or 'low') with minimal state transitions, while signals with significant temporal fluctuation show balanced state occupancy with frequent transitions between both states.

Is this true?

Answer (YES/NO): YES